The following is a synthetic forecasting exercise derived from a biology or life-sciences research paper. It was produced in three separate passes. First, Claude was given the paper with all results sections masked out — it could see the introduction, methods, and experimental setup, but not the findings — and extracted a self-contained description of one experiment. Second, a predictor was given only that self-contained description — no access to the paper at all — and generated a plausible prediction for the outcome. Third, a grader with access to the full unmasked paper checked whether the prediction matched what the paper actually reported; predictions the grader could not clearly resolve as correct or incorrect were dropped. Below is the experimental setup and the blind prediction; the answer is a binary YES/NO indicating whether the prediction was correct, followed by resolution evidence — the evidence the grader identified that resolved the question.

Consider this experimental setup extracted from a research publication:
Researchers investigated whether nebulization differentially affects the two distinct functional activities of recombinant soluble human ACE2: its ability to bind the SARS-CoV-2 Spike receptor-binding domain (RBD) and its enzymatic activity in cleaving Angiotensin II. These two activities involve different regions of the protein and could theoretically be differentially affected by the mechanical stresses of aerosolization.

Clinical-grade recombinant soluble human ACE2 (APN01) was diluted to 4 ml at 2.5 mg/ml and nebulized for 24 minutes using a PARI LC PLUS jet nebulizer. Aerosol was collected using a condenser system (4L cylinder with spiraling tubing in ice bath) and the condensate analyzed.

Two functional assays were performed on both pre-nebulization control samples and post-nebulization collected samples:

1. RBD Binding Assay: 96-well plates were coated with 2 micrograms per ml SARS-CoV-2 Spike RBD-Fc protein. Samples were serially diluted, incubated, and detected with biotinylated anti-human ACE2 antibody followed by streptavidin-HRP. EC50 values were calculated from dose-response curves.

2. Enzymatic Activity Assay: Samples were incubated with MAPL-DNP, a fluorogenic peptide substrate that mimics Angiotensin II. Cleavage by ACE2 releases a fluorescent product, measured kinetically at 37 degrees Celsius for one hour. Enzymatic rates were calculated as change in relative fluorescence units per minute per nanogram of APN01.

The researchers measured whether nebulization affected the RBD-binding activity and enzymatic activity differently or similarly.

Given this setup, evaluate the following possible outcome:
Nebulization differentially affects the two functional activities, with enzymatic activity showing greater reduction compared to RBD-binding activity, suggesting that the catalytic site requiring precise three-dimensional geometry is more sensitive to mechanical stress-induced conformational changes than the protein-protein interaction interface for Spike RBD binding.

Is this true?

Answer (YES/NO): NO